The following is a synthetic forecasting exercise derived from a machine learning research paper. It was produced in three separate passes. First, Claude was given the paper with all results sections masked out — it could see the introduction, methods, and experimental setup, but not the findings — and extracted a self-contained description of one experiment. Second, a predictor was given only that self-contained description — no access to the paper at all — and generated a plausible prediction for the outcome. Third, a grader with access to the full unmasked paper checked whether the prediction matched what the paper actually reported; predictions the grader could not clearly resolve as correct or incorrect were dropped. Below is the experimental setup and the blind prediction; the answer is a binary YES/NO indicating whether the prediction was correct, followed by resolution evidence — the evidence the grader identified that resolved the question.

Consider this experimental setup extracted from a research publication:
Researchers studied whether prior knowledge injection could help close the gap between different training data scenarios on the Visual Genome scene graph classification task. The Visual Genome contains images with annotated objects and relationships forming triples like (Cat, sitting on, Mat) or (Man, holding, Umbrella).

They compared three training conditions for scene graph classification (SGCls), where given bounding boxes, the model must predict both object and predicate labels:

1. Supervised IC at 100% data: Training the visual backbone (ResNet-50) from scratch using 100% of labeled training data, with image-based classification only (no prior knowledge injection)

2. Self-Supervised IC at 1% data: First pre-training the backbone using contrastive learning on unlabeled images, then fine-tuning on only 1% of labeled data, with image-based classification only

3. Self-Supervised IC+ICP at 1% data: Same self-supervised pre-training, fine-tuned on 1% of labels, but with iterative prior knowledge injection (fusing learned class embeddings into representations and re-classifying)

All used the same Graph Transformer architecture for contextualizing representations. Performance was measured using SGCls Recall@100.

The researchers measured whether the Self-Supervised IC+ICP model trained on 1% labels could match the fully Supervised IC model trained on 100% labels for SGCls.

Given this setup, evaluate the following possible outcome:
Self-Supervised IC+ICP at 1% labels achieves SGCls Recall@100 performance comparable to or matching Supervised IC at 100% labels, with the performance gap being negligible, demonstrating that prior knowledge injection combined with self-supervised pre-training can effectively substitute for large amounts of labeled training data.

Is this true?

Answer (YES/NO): NO